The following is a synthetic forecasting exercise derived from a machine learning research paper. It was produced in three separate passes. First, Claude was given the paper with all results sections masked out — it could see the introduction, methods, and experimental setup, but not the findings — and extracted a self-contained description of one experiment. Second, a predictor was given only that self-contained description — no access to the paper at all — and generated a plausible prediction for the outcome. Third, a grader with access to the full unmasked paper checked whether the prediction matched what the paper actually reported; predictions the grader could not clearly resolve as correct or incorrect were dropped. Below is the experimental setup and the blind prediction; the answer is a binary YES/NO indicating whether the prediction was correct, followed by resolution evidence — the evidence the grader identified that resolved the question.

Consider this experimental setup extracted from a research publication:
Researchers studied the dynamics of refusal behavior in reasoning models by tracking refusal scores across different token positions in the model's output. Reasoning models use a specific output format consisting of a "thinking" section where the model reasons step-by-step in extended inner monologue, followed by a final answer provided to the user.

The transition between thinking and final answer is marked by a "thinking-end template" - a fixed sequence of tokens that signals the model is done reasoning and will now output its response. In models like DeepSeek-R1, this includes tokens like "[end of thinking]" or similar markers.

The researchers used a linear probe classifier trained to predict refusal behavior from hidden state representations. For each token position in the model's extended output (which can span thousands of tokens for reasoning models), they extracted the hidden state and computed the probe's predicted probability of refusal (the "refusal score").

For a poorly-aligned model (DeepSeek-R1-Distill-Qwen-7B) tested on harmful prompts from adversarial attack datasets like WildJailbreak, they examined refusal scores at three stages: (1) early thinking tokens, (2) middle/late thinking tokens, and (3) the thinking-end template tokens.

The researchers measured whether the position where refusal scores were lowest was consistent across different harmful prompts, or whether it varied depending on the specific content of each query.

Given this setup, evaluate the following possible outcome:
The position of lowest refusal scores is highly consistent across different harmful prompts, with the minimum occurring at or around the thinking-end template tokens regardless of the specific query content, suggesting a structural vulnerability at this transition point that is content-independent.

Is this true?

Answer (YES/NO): YES